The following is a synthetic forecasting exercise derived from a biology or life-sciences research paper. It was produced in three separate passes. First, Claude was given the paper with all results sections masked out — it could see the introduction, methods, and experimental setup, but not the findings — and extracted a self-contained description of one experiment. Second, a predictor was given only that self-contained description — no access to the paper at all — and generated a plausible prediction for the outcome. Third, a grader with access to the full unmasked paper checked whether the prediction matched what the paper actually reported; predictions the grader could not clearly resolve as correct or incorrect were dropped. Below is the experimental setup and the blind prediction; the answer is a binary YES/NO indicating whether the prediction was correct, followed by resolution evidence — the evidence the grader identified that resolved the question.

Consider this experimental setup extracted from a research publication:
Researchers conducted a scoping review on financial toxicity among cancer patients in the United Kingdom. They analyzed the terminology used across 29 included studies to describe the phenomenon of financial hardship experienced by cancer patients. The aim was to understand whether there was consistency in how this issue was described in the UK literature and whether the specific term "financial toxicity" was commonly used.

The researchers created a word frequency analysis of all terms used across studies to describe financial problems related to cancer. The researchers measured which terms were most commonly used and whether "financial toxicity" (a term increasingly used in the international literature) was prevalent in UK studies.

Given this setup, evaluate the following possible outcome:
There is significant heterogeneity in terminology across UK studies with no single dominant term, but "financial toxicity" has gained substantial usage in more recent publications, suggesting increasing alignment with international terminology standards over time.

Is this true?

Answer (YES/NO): NO